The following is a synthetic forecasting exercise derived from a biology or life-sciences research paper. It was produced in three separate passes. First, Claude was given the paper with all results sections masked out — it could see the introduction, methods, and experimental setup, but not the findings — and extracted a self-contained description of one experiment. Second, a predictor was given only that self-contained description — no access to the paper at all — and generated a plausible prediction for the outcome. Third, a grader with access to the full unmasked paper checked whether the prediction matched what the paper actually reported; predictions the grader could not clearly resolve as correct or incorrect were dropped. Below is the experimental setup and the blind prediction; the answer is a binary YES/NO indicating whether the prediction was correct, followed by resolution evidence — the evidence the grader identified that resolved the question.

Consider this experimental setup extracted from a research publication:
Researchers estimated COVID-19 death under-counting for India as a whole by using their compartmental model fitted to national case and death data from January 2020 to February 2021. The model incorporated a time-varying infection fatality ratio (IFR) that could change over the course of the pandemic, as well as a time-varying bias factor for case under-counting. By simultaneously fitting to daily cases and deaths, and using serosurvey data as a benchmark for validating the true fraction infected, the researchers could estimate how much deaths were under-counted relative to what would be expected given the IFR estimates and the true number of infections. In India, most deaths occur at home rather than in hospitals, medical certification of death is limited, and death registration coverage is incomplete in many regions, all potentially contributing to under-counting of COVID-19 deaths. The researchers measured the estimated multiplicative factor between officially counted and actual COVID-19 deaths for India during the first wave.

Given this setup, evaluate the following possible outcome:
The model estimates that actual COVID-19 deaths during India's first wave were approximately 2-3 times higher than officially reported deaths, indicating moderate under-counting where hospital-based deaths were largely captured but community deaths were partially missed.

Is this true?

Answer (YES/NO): YES